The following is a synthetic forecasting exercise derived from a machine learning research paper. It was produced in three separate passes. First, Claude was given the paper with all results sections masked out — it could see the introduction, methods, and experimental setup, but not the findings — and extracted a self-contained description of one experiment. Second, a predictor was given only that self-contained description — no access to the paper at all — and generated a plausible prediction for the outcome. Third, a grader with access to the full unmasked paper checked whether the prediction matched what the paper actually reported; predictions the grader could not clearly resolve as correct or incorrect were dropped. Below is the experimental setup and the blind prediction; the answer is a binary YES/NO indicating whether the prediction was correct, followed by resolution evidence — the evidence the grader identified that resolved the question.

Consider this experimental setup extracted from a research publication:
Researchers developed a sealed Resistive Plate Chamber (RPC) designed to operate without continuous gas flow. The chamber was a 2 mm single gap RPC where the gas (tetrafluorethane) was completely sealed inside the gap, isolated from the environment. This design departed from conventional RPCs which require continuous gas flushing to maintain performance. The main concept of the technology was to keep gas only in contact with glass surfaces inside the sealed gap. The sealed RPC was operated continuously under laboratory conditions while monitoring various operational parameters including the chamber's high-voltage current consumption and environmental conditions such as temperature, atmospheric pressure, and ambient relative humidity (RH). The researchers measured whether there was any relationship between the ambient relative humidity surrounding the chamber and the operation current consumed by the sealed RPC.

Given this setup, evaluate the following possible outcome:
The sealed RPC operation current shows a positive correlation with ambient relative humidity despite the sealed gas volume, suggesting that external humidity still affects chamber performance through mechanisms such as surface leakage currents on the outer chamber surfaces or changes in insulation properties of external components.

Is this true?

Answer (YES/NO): YES